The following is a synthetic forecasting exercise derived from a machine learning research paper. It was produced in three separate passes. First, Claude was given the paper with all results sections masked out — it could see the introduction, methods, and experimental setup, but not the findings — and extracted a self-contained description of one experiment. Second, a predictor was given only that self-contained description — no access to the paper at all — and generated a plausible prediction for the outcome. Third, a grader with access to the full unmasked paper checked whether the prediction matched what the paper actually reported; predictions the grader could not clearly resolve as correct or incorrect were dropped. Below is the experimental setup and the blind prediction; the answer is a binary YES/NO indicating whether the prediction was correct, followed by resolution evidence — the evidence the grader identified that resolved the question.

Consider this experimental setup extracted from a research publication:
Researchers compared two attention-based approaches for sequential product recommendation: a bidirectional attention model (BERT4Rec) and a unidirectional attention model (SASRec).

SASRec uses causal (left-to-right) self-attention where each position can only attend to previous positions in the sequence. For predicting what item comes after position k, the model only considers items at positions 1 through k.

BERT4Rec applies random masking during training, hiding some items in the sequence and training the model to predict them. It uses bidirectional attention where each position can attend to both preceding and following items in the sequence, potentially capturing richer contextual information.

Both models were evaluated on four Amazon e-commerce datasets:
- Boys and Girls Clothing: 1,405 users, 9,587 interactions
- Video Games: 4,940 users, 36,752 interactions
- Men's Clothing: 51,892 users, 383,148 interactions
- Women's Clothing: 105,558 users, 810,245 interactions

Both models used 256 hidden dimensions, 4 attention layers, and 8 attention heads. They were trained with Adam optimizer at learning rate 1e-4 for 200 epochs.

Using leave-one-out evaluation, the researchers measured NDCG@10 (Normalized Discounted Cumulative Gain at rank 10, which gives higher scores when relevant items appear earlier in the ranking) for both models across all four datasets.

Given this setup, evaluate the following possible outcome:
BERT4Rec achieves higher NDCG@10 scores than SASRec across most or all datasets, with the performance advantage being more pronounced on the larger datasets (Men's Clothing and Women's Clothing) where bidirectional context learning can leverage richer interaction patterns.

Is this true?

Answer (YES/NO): NO